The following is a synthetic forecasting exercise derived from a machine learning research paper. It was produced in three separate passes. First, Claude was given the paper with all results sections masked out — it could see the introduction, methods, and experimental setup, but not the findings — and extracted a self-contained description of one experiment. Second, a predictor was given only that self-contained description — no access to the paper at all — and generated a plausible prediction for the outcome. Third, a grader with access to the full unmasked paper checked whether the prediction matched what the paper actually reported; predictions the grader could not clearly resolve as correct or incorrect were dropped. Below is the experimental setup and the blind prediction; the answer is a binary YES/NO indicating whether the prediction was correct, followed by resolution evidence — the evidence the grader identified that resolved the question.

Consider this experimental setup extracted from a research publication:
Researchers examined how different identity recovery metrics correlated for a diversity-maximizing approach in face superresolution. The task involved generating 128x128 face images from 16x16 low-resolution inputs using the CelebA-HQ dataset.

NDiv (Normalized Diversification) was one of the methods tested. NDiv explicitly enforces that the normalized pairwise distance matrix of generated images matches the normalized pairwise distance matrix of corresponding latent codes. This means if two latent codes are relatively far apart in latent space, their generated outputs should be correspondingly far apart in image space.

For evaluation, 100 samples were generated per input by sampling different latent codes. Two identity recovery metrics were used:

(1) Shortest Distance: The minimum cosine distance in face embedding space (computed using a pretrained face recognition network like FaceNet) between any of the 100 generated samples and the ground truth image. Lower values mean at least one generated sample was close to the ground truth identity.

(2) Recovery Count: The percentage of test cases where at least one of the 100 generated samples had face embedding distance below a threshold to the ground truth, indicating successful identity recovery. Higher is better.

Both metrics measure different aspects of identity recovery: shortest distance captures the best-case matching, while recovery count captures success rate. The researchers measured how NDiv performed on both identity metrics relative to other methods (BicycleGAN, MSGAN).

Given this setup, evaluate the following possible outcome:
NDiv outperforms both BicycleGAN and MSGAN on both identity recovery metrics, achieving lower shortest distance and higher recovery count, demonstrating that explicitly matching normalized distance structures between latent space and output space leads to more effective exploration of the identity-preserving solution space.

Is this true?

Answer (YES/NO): NO